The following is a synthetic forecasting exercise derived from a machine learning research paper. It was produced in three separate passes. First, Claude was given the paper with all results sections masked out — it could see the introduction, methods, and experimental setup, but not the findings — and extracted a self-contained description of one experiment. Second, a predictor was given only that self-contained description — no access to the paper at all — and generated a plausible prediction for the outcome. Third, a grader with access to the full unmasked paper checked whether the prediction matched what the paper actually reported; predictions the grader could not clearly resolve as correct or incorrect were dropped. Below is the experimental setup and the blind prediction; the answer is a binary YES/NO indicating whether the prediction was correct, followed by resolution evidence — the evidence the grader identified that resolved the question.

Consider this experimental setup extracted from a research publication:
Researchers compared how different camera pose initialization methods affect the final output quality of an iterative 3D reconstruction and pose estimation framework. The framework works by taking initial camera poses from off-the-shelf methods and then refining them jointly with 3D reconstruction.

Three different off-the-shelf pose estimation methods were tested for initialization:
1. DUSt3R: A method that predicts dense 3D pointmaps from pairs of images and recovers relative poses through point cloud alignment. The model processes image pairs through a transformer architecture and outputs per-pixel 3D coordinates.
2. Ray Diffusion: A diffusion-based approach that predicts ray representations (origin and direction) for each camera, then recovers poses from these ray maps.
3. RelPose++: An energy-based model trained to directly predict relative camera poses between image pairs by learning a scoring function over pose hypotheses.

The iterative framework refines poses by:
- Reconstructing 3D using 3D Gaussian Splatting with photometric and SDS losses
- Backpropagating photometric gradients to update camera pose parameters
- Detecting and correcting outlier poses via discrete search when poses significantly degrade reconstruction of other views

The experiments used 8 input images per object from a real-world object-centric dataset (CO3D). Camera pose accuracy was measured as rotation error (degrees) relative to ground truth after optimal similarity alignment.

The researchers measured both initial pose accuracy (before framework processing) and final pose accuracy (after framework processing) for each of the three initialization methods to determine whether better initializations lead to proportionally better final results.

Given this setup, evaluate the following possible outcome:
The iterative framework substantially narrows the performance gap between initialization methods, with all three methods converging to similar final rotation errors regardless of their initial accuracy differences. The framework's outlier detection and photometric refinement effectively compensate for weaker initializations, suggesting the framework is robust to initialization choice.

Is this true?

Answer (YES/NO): NO